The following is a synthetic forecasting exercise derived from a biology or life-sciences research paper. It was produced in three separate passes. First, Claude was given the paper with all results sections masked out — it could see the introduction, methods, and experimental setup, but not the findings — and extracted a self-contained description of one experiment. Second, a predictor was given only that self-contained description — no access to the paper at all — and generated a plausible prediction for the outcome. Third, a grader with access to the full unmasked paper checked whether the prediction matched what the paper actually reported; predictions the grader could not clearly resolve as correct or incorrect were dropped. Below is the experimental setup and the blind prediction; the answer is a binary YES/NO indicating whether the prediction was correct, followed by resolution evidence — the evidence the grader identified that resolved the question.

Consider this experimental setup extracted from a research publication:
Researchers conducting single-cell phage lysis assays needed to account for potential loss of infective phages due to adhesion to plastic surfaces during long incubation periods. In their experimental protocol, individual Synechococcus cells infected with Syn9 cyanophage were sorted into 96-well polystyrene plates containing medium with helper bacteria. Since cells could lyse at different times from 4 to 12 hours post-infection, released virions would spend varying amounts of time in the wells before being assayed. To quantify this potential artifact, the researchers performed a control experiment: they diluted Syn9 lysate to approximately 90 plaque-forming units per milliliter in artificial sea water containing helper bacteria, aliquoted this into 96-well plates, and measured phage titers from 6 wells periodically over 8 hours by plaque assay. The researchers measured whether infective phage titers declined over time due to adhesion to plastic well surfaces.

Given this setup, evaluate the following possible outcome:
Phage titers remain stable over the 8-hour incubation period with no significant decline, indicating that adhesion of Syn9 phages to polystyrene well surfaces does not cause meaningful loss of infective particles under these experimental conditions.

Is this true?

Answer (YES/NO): NO